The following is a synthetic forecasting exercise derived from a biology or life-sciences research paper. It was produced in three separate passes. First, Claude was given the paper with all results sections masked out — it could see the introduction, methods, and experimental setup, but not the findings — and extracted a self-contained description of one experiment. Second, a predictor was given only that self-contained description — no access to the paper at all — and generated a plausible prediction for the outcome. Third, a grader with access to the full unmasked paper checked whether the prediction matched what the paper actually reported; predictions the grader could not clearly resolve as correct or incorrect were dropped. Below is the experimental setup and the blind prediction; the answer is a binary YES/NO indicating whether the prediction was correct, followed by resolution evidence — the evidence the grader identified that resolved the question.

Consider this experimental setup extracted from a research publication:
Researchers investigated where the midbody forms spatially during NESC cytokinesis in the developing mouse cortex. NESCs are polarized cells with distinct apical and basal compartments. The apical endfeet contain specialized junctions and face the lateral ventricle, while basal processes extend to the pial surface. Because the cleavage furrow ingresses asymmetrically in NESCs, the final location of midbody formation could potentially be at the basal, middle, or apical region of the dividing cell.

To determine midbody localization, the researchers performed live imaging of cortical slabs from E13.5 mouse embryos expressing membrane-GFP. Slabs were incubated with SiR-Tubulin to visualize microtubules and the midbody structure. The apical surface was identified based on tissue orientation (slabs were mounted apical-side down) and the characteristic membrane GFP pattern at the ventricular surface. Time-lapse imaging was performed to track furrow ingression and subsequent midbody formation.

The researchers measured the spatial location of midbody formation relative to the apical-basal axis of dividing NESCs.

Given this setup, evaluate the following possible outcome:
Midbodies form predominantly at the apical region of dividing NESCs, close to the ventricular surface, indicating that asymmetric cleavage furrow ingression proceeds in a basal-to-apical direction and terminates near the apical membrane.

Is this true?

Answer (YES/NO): YES